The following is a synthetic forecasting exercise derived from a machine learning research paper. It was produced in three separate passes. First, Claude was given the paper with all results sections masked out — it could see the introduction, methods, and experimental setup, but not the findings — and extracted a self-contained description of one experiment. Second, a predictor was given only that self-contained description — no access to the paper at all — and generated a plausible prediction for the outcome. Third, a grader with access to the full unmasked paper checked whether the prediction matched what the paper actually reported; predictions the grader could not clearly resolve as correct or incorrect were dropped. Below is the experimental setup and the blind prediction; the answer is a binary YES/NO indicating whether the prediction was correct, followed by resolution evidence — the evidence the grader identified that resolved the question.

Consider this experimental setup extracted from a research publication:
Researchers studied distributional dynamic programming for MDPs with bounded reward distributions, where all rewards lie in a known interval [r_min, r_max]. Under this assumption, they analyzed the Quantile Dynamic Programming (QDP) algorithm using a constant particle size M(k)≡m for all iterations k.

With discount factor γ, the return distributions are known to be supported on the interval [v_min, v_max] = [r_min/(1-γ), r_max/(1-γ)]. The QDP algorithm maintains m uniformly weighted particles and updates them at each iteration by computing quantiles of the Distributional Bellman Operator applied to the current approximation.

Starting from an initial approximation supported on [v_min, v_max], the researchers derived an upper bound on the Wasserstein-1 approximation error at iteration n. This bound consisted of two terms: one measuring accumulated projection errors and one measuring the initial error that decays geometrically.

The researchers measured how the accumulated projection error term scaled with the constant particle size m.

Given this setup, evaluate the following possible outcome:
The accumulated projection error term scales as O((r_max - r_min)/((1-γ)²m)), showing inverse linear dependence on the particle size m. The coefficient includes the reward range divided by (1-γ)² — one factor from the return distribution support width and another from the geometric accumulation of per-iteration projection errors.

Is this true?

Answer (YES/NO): YES